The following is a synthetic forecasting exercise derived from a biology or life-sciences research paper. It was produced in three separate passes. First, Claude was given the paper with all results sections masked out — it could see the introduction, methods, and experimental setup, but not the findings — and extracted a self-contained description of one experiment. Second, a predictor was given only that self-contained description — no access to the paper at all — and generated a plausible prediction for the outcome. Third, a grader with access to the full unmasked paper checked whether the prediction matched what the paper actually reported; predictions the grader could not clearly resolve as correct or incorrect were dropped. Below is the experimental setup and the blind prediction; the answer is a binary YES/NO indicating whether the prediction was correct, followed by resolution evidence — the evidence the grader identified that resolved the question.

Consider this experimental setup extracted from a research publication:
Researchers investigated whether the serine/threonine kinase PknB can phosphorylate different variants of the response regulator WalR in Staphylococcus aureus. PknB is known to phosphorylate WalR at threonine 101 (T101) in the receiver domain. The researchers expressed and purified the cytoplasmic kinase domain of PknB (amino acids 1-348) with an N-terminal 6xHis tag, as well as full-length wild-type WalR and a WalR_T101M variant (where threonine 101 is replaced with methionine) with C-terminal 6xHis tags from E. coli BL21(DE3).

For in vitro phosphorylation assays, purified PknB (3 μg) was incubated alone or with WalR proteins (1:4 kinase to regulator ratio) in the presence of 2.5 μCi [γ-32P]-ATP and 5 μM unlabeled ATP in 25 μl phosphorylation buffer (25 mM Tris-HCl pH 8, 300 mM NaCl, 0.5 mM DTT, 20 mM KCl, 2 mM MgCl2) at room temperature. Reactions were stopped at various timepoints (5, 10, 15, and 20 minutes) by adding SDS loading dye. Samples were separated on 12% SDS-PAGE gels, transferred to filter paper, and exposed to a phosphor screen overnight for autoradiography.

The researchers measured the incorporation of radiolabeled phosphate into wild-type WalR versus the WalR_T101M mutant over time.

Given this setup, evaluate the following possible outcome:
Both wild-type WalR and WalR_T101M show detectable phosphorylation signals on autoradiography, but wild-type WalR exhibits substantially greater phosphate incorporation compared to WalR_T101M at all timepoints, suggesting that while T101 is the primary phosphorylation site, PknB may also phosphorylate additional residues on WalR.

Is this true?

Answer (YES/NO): NO